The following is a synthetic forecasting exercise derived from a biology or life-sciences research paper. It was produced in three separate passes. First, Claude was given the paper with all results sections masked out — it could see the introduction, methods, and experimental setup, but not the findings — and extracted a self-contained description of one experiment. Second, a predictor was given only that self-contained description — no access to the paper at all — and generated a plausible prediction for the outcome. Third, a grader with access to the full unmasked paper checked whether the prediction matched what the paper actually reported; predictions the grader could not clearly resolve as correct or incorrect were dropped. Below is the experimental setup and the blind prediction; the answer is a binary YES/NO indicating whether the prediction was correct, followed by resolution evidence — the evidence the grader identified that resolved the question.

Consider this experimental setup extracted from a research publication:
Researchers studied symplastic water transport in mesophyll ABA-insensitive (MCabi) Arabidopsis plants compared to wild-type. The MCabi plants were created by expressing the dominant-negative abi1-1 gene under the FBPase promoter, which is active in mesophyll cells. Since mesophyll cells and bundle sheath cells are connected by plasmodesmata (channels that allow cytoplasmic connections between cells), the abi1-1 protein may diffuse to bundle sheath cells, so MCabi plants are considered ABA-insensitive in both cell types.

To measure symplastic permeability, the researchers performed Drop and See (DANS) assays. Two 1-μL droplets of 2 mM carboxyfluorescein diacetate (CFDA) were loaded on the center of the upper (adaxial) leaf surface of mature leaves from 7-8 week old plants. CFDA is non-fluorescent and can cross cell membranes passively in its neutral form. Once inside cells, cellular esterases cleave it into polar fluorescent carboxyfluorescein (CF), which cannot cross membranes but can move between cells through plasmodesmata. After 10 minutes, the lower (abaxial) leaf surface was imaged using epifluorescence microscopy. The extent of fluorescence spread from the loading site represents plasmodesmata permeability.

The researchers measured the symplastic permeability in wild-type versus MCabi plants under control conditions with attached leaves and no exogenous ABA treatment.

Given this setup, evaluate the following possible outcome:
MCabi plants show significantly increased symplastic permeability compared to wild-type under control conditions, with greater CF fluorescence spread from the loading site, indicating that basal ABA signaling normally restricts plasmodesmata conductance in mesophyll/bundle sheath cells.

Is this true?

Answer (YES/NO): YES